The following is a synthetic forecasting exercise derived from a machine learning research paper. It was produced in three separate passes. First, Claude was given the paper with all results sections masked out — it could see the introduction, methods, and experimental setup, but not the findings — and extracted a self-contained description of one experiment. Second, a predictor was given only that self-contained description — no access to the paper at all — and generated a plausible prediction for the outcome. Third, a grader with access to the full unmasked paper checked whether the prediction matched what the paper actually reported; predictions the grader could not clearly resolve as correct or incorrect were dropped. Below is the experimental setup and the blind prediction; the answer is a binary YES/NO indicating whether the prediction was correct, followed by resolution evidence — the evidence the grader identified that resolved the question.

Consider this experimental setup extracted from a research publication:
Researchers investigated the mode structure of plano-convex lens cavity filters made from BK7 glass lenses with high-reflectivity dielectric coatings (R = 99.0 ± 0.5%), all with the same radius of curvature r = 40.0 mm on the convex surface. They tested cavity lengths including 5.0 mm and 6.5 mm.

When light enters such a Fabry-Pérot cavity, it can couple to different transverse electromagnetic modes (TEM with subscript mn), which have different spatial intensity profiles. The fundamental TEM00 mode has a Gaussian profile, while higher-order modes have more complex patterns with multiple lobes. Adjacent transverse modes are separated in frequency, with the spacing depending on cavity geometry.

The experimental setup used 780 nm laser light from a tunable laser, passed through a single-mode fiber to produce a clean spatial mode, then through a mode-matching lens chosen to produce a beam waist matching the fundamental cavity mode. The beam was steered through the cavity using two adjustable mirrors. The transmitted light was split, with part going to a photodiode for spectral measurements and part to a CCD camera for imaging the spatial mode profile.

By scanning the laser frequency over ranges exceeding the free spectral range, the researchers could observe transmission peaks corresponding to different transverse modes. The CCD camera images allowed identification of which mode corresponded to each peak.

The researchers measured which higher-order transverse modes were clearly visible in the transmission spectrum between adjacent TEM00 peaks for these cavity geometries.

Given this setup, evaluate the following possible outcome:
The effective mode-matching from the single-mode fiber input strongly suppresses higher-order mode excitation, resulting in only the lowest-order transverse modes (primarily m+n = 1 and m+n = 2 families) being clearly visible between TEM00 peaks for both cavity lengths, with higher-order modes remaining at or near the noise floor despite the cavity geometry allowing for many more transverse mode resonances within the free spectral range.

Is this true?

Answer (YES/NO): NO